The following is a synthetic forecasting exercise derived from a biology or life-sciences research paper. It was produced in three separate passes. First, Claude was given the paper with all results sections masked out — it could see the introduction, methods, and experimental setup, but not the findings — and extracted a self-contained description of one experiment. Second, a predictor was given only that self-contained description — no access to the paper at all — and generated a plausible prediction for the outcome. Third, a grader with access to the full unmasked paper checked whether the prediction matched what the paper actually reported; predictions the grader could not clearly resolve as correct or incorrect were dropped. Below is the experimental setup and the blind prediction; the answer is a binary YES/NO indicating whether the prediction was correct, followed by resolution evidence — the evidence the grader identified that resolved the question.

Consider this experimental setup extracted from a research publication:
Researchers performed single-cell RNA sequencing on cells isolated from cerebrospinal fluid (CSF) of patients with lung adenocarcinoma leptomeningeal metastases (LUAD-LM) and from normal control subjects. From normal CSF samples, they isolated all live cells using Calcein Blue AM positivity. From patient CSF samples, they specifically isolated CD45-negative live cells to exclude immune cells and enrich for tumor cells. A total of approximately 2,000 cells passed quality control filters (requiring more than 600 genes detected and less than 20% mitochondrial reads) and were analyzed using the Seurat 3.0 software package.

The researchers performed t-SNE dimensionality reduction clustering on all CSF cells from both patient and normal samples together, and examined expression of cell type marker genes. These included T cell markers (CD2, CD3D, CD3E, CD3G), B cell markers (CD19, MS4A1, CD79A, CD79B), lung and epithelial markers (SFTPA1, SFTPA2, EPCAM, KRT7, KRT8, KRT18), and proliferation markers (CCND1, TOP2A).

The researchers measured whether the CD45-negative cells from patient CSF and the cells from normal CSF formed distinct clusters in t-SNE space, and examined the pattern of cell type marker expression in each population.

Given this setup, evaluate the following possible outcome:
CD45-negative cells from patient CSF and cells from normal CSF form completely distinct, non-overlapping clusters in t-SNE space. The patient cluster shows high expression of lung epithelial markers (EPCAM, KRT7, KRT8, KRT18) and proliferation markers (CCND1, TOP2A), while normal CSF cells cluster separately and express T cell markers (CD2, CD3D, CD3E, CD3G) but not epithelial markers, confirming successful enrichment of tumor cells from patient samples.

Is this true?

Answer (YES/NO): NO